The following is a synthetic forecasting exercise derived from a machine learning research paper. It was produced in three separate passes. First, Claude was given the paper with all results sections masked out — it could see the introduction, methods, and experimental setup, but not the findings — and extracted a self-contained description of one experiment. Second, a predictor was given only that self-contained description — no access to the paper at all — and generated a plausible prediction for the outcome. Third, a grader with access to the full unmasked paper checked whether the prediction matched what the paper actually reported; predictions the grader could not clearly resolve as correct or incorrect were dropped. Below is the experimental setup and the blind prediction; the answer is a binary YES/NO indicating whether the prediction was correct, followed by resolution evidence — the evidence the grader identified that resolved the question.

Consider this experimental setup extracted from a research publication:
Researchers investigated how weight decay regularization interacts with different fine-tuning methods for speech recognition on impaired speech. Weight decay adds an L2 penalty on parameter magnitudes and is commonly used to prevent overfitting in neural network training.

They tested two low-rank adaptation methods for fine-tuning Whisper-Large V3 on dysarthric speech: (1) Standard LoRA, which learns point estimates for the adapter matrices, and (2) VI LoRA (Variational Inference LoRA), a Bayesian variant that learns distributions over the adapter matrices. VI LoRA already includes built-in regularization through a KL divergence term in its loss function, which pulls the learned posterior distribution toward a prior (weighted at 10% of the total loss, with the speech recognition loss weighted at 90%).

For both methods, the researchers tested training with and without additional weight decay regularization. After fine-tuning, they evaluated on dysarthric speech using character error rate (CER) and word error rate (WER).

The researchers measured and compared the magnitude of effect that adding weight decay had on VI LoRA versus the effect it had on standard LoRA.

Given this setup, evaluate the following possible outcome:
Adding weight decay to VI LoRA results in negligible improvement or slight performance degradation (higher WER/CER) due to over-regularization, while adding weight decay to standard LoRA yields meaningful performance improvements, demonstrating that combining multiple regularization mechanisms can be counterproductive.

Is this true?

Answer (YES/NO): NO